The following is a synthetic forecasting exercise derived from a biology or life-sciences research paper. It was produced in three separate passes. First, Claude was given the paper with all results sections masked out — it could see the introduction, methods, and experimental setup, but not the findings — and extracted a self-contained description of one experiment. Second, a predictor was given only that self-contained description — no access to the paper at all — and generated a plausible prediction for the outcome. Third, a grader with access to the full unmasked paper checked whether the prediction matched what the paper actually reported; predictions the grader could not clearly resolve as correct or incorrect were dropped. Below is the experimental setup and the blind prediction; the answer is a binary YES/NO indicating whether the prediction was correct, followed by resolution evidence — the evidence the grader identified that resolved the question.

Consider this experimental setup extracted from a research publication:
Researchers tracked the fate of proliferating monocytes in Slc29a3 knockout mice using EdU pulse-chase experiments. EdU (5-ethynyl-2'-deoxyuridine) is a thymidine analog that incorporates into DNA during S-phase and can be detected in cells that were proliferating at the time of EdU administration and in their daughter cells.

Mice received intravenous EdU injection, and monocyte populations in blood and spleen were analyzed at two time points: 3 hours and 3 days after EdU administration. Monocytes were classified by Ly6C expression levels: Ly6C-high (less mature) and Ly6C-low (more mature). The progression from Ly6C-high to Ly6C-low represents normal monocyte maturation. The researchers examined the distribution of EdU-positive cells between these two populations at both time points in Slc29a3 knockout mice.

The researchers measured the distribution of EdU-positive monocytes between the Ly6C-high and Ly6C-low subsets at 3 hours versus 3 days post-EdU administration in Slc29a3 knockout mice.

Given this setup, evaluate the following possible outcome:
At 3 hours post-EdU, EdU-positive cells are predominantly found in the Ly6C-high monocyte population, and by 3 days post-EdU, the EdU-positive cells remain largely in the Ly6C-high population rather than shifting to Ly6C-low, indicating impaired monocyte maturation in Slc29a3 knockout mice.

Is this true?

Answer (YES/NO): NO